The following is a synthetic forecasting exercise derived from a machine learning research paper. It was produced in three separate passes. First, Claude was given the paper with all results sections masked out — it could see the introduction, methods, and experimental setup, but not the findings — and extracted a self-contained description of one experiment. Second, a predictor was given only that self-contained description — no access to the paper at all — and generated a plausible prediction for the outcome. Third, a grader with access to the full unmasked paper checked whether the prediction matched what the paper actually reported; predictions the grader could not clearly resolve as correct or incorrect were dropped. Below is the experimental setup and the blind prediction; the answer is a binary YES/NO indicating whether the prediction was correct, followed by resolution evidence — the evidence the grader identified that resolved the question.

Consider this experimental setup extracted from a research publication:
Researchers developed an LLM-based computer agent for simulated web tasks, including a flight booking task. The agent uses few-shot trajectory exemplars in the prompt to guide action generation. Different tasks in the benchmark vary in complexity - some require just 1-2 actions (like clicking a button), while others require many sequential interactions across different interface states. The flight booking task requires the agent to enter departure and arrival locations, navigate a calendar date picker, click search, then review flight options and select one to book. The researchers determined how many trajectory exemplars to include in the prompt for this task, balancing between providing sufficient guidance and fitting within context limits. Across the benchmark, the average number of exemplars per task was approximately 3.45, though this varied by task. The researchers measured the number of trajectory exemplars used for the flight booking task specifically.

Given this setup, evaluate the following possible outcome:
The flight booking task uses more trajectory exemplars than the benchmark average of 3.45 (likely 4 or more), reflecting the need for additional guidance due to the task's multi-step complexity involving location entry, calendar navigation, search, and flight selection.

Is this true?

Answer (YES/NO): YES